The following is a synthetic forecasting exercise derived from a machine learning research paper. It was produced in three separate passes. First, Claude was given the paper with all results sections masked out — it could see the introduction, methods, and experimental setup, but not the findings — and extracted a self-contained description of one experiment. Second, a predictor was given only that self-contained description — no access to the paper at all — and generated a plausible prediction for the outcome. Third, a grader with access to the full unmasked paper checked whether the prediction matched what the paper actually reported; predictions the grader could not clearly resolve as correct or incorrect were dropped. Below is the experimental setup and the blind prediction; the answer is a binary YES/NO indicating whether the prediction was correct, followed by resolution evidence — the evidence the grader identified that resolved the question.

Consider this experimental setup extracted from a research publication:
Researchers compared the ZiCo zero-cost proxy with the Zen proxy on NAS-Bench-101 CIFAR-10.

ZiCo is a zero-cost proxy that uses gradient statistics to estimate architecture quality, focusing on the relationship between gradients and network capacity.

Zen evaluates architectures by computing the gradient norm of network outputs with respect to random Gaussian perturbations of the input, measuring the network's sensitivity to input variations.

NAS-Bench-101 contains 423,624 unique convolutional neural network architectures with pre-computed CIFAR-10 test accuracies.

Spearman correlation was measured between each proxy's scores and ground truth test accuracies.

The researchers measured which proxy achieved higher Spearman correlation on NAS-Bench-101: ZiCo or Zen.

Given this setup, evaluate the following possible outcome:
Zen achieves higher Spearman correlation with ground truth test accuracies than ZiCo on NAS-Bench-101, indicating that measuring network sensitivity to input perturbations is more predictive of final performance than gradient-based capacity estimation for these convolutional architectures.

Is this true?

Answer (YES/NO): NO